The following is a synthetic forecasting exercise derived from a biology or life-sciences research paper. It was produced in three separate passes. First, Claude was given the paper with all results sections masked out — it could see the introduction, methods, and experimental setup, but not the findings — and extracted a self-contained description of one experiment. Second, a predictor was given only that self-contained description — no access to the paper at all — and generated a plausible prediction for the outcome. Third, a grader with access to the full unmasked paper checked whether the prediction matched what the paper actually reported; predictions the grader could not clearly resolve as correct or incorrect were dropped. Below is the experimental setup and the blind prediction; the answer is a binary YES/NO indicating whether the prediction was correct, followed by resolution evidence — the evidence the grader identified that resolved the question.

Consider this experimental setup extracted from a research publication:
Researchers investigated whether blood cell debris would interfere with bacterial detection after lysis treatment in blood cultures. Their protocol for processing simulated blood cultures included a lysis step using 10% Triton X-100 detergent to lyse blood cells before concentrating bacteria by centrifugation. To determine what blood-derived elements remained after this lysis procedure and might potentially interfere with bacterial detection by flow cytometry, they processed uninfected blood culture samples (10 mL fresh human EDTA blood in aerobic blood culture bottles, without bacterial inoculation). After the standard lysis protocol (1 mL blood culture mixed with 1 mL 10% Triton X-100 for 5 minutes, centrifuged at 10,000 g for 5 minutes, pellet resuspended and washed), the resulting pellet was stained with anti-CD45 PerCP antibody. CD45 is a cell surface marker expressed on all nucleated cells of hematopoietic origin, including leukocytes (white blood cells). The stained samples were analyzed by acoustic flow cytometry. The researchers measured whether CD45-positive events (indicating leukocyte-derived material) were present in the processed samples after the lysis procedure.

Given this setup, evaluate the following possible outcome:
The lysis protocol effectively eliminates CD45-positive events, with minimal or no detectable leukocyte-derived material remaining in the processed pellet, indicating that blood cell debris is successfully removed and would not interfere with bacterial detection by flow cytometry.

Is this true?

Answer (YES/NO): NO